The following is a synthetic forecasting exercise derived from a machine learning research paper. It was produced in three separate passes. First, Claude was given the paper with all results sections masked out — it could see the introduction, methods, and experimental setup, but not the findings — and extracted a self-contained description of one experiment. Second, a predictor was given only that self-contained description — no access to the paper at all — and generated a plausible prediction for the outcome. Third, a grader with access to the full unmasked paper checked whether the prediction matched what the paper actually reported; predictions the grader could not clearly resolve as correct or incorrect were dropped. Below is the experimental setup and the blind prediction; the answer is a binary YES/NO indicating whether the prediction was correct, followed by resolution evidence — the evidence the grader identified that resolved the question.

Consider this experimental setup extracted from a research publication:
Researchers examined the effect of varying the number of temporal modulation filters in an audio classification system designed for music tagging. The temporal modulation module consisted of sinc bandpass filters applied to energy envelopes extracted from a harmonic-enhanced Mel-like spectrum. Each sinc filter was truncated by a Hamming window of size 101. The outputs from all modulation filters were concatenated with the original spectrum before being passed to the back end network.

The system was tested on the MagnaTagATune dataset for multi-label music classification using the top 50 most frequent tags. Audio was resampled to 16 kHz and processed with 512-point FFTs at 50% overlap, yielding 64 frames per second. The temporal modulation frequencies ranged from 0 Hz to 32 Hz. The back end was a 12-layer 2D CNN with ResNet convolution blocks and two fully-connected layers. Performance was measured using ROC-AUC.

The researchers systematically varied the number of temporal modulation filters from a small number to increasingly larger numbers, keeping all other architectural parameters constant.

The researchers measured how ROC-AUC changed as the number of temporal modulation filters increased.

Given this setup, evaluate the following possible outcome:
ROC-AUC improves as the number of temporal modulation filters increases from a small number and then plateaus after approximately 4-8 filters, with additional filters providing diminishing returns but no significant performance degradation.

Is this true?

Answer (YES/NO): NO